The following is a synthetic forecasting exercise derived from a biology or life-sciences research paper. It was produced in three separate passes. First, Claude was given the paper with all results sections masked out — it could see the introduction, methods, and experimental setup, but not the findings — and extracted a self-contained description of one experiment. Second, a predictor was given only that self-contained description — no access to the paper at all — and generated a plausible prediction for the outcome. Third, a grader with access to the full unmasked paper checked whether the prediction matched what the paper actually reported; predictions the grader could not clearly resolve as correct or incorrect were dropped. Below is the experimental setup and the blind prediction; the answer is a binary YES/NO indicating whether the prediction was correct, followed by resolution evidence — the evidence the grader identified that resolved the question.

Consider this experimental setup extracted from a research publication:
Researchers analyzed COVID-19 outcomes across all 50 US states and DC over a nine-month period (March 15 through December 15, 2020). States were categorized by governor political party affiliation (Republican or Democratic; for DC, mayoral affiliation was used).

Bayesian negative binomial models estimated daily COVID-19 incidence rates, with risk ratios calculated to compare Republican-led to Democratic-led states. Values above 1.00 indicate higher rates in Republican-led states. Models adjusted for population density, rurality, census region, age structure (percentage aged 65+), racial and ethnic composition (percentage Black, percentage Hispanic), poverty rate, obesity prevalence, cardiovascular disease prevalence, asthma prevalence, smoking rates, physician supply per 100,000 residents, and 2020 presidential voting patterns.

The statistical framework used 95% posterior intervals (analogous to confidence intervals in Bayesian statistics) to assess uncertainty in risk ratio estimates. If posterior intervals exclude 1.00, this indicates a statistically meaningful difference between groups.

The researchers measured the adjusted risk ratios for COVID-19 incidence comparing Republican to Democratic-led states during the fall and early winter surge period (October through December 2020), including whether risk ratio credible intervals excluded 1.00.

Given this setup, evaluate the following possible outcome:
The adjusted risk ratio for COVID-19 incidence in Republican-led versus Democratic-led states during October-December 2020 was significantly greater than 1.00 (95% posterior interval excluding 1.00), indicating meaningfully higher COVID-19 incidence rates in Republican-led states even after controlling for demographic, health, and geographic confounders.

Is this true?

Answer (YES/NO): NO